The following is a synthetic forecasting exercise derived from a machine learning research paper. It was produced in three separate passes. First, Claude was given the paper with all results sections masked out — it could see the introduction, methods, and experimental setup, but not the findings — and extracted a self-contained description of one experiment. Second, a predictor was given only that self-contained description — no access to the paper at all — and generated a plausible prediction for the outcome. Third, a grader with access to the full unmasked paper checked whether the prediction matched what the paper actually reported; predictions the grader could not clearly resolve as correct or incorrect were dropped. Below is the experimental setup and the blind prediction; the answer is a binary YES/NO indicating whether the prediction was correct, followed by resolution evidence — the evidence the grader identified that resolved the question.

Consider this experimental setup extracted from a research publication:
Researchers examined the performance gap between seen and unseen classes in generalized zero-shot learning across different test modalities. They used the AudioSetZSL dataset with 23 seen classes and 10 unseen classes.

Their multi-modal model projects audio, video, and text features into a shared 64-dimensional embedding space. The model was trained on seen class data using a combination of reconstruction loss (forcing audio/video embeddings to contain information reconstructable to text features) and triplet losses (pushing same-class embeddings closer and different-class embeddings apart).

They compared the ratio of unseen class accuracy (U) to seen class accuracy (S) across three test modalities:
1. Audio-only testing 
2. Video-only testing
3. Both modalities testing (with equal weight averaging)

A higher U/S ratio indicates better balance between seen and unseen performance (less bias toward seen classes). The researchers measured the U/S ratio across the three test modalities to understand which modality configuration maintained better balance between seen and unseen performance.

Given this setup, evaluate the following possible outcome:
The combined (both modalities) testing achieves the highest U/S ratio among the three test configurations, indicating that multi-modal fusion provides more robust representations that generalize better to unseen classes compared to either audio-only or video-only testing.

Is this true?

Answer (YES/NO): YES